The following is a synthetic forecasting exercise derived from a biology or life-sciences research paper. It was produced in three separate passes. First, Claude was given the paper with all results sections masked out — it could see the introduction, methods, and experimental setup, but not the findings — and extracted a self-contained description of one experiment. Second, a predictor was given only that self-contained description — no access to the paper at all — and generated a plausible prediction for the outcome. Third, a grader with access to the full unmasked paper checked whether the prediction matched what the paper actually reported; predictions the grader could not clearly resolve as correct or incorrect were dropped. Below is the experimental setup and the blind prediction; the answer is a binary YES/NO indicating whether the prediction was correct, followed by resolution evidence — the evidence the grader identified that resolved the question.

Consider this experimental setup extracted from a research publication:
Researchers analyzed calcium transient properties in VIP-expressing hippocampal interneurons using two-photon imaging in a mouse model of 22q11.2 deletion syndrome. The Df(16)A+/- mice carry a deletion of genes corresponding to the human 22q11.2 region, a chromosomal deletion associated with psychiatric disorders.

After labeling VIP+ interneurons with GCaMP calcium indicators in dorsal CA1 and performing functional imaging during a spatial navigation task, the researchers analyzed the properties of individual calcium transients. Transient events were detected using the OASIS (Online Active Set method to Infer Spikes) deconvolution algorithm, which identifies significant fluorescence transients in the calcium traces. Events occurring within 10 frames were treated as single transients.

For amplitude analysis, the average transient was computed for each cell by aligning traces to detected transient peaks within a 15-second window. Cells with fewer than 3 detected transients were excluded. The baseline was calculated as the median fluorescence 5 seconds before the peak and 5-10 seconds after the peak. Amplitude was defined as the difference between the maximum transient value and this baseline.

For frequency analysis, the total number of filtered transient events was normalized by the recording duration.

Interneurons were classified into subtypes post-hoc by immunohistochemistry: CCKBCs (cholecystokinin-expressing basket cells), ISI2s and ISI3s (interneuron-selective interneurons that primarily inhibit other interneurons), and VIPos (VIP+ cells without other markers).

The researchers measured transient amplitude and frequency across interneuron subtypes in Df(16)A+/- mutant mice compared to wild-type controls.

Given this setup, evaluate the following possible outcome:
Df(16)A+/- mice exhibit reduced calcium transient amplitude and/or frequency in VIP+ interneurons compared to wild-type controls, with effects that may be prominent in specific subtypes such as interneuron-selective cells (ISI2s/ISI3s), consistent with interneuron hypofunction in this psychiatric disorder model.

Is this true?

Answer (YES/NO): YES